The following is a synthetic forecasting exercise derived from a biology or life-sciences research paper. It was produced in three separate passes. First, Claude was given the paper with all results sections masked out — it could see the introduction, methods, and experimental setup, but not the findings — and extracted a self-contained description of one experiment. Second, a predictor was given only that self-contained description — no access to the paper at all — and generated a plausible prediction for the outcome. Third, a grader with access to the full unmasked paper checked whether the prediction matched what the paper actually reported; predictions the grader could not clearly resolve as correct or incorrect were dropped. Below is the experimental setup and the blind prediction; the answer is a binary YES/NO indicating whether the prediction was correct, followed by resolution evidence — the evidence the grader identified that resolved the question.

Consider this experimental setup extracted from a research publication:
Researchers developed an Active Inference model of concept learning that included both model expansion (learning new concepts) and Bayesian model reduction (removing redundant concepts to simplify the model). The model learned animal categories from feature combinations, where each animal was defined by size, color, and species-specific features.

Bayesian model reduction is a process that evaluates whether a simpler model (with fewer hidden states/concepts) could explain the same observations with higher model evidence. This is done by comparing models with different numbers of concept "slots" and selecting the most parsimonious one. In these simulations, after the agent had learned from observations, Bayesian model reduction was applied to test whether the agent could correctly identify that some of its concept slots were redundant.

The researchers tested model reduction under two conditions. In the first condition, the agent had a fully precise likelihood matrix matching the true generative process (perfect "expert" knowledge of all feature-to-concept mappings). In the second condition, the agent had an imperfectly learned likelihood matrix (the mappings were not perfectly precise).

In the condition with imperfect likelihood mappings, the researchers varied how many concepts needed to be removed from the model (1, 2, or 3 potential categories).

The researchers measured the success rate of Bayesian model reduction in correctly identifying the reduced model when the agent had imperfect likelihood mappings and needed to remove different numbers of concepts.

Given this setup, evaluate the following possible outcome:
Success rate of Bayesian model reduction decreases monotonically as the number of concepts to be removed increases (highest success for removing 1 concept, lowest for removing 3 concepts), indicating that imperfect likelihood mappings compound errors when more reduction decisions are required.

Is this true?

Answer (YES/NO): NO